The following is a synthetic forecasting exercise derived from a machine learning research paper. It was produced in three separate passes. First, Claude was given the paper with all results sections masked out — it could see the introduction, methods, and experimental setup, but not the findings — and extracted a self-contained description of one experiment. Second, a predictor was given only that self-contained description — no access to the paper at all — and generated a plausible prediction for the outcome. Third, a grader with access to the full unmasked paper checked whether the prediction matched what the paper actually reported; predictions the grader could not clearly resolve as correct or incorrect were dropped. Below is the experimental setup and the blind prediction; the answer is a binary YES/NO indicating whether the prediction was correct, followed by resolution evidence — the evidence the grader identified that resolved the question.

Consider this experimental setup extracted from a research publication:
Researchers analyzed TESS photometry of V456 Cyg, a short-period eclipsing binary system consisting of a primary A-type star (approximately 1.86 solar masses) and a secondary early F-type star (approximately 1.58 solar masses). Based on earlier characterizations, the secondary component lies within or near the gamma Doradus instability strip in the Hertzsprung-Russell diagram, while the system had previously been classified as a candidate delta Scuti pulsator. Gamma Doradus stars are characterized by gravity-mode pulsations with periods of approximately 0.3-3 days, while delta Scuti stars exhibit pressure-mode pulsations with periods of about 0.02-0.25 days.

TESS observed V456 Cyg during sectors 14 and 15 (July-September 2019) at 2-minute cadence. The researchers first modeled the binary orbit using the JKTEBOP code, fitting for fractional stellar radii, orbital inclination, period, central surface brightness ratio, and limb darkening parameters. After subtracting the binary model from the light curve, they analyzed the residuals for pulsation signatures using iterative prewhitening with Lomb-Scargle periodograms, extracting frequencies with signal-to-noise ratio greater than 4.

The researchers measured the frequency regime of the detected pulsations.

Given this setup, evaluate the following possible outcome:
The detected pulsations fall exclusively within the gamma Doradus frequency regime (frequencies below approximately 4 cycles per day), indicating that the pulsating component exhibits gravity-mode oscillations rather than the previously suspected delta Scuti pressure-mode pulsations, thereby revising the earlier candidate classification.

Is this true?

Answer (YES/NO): YES